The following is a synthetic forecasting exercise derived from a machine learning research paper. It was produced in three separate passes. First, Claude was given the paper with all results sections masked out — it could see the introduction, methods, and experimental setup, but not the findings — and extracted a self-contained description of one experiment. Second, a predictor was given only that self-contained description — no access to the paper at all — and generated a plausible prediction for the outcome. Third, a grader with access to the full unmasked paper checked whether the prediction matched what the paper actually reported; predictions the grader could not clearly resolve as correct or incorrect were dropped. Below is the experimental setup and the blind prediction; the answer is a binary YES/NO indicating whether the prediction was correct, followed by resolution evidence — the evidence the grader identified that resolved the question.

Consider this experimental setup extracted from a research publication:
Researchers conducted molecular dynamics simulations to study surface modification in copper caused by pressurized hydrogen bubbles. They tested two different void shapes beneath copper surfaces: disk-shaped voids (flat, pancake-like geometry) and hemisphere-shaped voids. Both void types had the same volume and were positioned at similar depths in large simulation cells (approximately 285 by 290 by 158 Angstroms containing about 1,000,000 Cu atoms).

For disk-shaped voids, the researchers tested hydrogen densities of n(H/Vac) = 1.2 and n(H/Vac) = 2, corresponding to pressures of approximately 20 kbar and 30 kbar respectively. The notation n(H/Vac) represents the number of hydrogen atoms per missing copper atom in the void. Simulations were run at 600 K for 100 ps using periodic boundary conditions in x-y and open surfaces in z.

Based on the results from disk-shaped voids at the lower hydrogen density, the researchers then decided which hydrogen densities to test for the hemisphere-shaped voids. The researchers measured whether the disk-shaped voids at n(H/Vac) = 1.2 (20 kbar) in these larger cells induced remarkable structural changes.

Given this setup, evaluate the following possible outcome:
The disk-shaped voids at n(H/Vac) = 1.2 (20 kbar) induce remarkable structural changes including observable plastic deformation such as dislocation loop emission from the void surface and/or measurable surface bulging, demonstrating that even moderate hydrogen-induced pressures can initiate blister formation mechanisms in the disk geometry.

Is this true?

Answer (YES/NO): NO